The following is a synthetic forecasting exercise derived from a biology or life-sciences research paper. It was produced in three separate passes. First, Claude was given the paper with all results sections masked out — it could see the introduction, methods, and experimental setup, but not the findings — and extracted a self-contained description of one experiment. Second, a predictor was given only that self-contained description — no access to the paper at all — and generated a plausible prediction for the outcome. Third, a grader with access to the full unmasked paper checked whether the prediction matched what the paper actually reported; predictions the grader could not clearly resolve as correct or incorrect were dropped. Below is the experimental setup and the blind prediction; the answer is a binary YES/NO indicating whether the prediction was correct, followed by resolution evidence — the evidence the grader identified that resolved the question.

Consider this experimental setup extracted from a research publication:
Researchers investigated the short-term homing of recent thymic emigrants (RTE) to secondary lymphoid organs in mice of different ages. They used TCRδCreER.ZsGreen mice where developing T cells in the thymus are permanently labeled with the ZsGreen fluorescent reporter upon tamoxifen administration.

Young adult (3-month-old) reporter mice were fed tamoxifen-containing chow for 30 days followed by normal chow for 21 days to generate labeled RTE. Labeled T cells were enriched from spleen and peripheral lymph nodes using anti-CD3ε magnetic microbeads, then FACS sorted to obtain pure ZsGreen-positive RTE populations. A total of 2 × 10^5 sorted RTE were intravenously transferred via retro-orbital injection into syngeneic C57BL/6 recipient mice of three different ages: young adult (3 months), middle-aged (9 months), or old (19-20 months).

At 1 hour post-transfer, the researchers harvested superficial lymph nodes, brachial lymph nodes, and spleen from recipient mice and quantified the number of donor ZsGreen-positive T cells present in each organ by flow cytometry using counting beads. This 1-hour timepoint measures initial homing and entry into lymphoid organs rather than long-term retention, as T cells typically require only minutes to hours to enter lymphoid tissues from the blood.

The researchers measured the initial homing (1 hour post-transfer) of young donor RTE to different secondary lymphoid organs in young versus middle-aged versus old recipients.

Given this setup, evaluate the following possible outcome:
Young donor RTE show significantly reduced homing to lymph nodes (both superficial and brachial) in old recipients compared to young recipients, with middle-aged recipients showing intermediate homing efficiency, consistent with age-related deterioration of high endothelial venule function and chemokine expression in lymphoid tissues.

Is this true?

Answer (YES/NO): NO